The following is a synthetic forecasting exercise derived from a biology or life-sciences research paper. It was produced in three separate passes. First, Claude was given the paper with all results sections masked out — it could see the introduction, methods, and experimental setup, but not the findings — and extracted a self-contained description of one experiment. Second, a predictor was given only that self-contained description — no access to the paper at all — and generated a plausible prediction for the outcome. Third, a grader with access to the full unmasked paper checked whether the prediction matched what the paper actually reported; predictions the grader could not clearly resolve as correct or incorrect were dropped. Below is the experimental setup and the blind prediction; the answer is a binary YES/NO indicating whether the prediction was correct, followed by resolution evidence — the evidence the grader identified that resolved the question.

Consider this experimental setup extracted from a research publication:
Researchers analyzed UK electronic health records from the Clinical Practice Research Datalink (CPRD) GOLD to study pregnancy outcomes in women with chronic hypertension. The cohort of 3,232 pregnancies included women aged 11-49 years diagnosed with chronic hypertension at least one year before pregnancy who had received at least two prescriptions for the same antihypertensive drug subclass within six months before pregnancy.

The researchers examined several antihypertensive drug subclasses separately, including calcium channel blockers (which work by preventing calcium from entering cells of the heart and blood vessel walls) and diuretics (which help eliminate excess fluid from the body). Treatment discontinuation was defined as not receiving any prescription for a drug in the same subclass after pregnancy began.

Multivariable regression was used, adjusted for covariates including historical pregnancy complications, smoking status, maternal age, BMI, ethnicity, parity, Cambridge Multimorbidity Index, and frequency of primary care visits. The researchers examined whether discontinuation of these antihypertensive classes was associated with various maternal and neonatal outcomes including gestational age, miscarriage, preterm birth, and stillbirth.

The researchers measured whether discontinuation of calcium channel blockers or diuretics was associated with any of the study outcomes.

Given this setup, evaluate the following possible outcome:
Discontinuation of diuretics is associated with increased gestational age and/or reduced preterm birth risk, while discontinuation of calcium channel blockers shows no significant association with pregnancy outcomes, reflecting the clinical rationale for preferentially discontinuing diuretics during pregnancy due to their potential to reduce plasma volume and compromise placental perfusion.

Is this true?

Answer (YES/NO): NO